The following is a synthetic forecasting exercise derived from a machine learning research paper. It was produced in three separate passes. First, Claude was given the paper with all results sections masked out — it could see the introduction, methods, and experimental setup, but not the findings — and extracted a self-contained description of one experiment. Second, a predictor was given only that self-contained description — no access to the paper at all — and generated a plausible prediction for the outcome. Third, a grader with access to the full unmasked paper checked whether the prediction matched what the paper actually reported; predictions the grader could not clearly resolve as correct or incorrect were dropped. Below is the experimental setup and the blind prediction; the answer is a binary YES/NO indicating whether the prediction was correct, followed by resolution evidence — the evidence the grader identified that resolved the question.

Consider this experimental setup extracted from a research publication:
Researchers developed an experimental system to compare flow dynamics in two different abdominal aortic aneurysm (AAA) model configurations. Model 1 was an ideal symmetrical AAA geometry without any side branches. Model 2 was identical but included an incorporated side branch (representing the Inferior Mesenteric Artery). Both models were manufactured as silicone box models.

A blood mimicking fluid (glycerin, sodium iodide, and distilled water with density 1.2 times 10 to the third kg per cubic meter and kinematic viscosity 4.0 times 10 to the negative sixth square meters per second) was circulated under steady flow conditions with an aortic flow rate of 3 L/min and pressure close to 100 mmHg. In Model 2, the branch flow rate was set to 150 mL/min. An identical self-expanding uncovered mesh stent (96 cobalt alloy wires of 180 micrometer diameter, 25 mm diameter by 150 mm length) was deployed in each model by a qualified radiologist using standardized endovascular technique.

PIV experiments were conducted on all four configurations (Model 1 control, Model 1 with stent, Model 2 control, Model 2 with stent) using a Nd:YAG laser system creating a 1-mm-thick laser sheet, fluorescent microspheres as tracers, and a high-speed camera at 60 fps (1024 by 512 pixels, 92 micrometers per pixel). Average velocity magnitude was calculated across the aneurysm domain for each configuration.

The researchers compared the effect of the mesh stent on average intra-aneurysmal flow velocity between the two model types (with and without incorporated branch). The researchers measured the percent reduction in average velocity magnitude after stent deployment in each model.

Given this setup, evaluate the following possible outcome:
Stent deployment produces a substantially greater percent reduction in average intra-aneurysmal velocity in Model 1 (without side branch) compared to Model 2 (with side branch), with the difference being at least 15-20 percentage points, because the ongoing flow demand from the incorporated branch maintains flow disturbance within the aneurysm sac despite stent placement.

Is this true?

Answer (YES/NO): NO